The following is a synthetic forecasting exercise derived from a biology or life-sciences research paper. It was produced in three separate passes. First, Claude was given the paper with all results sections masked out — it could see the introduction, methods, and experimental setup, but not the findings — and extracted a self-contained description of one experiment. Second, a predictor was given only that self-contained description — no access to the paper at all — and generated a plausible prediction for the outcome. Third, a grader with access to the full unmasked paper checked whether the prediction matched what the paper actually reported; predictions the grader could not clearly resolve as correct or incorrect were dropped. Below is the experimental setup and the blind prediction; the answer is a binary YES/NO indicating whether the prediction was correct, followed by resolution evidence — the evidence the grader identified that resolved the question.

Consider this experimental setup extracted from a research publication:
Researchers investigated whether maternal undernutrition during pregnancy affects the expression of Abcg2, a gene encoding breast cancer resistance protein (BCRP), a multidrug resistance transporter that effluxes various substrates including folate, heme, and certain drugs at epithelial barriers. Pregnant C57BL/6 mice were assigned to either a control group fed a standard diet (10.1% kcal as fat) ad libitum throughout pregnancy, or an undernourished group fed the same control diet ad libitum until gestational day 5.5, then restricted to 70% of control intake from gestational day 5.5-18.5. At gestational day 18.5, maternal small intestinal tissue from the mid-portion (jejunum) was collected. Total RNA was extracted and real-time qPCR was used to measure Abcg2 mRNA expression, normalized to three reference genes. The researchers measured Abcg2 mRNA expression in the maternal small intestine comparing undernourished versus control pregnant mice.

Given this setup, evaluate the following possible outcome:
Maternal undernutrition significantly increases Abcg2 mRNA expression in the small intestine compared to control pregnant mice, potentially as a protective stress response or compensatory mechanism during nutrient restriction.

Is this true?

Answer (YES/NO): NO